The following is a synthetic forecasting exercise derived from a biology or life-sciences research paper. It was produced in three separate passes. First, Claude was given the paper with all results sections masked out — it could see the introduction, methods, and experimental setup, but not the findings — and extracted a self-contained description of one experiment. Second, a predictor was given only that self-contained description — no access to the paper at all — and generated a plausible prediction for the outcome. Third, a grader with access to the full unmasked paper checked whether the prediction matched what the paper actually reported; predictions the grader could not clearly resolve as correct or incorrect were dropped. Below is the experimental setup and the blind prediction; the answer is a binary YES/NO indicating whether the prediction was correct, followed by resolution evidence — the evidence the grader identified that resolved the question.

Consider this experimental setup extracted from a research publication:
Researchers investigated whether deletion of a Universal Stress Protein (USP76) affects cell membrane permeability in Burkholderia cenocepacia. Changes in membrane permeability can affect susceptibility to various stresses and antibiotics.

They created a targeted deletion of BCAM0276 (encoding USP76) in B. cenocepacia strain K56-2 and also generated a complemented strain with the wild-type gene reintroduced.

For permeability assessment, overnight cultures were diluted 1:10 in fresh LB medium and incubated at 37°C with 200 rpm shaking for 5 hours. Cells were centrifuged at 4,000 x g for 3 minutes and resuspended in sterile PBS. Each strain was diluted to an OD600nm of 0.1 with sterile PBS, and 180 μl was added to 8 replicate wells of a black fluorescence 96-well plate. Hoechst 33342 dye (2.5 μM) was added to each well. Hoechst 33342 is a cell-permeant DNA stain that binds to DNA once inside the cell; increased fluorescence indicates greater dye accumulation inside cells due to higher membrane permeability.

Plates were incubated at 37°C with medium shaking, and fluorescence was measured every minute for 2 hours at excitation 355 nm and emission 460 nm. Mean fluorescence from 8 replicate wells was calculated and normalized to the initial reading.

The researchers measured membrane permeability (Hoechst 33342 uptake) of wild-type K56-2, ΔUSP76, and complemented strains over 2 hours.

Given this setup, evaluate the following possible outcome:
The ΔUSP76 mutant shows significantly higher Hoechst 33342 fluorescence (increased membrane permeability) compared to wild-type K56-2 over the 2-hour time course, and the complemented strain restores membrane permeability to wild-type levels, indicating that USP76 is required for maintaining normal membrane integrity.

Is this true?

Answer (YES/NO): NO